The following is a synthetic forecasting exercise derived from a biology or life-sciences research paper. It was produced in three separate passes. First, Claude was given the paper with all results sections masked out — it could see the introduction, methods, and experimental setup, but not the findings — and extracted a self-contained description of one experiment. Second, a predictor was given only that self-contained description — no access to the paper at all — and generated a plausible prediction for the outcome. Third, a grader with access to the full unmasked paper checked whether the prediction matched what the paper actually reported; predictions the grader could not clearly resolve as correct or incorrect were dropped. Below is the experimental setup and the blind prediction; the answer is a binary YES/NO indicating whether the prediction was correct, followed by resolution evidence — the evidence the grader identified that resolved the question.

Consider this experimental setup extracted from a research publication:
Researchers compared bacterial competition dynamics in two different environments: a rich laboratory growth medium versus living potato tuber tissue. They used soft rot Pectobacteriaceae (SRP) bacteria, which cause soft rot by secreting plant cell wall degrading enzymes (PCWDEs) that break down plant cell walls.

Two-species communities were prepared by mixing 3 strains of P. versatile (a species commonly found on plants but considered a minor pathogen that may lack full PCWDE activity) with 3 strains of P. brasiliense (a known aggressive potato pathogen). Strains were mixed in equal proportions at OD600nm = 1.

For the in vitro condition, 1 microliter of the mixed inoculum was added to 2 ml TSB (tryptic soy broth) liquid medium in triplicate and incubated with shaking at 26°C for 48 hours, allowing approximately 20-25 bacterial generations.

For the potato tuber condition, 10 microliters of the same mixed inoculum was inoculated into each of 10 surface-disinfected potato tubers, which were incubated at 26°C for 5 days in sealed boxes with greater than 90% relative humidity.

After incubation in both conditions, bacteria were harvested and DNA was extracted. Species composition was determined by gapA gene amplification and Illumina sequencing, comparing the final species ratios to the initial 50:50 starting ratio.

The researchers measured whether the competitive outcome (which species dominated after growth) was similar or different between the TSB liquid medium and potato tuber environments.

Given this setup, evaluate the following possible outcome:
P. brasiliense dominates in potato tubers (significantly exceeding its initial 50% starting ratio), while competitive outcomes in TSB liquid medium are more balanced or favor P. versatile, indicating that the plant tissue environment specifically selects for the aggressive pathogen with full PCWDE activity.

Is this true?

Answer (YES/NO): NO